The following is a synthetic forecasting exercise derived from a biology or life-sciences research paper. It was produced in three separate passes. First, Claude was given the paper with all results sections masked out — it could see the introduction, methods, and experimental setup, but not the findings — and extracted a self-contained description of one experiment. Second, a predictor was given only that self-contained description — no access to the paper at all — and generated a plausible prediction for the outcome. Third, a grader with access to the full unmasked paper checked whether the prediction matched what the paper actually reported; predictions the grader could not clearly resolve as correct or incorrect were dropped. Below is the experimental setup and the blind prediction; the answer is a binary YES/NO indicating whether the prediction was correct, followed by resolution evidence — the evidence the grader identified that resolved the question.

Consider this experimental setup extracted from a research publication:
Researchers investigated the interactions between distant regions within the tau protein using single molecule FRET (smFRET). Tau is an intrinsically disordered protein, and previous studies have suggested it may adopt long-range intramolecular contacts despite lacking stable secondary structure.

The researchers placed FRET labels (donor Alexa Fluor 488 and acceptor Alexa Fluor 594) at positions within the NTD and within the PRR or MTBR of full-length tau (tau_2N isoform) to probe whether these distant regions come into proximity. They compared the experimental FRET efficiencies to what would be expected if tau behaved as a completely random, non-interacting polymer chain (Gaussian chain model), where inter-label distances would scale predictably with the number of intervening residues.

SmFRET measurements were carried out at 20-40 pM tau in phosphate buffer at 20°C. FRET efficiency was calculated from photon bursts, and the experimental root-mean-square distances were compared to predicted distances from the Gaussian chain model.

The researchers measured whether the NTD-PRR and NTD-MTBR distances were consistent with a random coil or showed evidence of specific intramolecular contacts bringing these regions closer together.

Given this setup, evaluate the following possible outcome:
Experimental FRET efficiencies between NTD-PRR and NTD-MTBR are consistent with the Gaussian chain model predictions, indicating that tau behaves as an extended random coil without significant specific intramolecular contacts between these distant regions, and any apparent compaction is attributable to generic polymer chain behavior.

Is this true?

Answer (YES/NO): NO